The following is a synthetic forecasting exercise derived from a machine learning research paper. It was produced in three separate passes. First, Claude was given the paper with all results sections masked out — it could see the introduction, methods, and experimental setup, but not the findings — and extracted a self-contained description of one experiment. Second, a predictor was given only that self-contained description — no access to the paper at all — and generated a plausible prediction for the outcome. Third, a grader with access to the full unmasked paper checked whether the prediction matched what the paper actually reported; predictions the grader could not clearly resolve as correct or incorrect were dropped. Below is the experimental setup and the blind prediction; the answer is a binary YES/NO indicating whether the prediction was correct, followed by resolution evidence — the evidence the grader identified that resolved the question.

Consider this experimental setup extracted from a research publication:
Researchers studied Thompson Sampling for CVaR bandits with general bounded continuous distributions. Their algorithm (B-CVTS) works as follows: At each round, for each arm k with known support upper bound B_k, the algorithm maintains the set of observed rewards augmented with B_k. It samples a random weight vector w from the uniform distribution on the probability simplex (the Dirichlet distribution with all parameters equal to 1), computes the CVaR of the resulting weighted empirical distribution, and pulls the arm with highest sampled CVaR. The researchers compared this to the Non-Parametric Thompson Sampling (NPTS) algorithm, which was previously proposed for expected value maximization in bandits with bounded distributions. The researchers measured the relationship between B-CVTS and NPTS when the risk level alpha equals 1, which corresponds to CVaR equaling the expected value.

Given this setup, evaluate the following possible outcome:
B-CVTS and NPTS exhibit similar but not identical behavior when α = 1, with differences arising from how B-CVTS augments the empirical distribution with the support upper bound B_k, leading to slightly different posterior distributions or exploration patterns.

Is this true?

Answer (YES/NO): NO